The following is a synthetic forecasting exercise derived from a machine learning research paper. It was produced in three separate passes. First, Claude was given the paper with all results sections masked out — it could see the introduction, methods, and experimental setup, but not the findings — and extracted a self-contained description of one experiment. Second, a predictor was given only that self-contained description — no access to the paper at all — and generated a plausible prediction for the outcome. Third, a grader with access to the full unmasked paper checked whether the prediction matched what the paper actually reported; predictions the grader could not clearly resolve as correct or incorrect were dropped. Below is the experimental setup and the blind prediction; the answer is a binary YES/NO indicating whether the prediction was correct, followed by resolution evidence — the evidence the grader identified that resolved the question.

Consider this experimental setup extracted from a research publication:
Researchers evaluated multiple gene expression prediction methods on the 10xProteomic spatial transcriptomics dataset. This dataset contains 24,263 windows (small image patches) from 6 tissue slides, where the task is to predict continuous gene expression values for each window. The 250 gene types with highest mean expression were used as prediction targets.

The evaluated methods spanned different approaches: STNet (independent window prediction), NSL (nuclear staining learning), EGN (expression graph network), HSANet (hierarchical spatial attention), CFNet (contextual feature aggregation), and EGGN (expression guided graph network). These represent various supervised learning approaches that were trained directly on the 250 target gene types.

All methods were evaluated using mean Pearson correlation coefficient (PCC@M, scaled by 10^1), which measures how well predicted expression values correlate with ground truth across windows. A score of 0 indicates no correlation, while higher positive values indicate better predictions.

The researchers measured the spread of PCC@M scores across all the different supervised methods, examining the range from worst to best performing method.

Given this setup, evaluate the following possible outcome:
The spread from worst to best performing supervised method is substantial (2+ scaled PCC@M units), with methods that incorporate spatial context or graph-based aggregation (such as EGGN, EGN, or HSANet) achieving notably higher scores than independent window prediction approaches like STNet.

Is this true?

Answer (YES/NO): YES